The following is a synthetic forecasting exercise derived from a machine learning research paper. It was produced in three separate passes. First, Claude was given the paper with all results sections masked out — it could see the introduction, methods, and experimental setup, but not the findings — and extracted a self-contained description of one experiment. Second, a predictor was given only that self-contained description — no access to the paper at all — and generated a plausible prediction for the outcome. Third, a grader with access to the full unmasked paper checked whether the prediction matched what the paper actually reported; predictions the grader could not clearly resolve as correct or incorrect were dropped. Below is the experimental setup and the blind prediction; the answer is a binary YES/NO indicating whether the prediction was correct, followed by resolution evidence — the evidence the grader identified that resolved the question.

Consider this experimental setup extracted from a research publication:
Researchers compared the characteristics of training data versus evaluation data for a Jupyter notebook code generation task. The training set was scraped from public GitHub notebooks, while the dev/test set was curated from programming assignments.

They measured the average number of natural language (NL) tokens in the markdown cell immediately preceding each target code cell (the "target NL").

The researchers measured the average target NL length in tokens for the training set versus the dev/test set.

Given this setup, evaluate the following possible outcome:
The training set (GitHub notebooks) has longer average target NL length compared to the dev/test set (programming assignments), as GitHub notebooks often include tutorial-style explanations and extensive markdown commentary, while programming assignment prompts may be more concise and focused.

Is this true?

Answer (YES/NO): NO